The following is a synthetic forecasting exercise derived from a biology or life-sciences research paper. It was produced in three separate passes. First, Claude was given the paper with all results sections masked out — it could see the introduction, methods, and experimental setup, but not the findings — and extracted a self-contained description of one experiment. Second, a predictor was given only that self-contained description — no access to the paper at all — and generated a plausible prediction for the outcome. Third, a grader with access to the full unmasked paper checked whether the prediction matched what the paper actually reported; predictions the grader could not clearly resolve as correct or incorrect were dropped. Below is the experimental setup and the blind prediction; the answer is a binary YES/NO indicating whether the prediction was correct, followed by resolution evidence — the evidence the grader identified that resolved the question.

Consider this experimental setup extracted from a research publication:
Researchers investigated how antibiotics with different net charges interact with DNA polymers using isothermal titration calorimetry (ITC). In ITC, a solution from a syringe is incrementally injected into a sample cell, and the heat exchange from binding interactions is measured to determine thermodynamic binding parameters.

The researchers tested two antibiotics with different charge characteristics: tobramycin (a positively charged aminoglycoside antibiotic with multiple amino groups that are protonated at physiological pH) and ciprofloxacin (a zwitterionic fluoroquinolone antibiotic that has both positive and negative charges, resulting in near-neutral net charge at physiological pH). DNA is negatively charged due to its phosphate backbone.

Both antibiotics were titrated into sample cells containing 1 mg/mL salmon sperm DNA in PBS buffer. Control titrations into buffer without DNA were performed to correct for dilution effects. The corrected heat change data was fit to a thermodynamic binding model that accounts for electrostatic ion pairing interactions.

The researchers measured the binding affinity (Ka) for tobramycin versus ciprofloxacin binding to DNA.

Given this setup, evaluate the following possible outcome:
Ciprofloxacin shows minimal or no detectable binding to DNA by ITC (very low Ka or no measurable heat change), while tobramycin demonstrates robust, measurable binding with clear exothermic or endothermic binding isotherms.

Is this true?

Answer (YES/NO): NO